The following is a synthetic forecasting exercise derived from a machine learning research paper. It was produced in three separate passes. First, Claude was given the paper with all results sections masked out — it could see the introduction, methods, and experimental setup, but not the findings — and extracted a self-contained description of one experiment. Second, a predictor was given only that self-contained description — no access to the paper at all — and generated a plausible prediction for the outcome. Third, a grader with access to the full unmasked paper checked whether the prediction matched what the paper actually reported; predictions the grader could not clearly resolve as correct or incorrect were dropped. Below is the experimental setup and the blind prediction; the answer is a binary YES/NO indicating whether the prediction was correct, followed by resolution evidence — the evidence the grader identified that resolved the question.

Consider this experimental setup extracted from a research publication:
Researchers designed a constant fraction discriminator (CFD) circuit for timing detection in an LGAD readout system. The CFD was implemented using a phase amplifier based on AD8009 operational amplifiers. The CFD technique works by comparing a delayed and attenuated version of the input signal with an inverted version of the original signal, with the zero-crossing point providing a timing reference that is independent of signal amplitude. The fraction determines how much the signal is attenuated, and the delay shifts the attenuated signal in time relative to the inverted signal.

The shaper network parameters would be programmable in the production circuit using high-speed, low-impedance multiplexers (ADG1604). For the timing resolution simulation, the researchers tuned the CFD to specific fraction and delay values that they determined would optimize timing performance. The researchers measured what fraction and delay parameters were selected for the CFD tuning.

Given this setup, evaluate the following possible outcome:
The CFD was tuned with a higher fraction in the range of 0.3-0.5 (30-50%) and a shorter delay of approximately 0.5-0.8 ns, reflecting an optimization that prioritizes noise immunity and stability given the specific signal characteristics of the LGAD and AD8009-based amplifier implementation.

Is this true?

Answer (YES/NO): NO